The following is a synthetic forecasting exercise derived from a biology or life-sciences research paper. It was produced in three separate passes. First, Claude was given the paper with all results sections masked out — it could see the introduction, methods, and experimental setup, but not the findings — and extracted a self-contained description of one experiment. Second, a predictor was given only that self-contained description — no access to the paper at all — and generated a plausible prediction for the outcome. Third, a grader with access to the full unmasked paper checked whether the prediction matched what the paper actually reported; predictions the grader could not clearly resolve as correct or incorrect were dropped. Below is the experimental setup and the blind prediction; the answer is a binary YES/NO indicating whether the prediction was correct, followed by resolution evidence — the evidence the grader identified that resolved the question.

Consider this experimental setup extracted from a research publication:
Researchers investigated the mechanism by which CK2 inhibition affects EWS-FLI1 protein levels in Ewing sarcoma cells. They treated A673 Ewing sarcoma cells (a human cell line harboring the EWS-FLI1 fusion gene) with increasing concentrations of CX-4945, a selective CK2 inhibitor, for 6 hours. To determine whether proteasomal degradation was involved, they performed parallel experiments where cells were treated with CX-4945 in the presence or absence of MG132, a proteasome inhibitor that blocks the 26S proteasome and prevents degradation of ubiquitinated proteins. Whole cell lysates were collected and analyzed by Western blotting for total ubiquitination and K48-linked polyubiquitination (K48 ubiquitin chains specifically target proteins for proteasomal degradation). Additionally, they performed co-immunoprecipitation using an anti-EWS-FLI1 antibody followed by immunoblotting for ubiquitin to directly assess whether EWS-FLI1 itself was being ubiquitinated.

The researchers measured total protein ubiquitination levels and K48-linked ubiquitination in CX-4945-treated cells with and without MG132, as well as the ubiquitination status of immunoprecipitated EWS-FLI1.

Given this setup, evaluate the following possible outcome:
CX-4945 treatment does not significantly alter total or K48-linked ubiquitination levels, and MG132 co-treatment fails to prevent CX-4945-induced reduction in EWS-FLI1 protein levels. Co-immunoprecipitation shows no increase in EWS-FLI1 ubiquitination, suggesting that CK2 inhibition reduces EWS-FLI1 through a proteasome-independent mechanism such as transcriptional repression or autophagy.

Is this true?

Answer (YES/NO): NO